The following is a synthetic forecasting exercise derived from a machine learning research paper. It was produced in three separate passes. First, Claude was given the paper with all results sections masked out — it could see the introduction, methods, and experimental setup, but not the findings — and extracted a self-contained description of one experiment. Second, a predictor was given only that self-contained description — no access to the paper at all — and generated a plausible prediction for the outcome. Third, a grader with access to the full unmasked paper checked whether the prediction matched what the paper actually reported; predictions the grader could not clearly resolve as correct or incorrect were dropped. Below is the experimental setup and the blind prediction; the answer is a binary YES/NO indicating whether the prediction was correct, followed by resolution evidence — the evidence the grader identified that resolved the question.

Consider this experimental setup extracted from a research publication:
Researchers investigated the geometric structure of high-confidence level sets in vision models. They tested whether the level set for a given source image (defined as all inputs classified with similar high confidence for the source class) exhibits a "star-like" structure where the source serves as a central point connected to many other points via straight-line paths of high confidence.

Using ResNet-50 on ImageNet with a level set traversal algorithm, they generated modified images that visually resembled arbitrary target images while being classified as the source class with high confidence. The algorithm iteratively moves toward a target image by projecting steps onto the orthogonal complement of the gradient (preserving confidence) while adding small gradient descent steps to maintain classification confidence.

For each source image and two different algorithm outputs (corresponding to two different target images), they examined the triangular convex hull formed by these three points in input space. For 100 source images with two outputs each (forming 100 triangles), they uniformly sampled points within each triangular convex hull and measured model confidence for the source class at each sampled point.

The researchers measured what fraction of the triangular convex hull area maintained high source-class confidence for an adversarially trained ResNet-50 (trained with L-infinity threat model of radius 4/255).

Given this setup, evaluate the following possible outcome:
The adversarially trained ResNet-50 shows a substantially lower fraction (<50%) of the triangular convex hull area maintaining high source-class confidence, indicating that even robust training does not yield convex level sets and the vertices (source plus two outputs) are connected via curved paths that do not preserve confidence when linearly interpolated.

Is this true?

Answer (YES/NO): NO